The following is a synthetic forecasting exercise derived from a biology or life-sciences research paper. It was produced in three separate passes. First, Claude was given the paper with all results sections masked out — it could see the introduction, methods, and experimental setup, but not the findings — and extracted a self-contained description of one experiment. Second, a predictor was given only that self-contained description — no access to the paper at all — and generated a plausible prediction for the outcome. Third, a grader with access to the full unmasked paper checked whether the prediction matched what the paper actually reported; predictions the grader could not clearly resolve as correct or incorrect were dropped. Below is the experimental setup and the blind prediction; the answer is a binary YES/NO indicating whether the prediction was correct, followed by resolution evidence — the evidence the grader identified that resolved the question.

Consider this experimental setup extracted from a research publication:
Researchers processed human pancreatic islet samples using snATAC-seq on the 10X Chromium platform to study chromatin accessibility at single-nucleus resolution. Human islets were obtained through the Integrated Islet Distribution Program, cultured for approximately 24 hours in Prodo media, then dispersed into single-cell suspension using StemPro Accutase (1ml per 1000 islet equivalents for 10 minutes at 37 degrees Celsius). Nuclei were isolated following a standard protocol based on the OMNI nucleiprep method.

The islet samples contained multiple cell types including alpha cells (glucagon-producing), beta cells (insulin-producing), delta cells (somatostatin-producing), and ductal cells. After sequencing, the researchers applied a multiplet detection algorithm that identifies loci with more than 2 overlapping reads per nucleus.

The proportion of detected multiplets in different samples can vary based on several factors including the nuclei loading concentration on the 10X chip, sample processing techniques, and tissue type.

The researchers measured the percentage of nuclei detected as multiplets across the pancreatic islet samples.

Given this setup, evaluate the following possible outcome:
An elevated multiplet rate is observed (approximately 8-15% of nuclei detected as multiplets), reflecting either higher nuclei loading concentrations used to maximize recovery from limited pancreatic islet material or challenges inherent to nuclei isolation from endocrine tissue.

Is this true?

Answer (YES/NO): NO